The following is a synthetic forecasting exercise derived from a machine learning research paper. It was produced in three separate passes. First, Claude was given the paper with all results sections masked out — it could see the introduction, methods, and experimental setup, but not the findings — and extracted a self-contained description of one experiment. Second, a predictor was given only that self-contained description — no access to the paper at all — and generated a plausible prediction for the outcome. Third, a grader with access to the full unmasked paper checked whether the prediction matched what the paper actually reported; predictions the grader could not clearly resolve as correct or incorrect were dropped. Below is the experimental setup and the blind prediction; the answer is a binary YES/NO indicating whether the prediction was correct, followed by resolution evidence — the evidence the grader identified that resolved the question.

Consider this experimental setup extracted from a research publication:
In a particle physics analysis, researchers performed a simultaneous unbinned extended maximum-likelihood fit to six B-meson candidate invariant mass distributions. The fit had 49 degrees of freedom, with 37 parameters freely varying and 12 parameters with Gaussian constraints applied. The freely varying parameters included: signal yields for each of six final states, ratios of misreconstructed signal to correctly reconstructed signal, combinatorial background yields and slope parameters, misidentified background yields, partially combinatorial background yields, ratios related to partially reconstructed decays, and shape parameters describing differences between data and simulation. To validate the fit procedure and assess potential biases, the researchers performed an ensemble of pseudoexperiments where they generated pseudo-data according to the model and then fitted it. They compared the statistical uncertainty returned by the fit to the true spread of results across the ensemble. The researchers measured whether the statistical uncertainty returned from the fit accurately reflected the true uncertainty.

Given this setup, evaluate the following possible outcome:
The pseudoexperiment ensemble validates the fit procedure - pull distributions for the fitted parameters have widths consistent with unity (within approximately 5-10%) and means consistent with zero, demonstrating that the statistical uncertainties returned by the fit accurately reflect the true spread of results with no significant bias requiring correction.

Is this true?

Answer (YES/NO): NO